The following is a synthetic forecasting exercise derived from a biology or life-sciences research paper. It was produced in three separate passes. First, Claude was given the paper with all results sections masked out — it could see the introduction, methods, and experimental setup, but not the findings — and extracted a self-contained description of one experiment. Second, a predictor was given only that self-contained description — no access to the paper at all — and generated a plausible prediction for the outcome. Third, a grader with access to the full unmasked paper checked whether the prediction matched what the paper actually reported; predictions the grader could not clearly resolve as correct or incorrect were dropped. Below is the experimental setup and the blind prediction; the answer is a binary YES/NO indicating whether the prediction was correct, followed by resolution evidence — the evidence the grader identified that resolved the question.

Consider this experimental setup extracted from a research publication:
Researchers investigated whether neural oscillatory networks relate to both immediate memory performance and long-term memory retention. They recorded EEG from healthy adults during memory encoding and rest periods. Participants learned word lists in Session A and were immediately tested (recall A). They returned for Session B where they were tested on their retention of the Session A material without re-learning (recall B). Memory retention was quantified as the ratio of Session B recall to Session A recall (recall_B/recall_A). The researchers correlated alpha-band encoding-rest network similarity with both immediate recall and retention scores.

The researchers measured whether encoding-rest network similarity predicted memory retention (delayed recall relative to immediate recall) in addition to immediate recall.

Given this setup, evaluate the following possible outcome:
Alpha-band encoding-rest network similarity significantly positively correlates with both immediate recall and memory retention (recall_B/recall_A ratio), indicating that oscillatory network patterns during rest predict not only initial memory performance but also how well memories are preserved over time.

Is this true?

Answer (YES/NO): NO